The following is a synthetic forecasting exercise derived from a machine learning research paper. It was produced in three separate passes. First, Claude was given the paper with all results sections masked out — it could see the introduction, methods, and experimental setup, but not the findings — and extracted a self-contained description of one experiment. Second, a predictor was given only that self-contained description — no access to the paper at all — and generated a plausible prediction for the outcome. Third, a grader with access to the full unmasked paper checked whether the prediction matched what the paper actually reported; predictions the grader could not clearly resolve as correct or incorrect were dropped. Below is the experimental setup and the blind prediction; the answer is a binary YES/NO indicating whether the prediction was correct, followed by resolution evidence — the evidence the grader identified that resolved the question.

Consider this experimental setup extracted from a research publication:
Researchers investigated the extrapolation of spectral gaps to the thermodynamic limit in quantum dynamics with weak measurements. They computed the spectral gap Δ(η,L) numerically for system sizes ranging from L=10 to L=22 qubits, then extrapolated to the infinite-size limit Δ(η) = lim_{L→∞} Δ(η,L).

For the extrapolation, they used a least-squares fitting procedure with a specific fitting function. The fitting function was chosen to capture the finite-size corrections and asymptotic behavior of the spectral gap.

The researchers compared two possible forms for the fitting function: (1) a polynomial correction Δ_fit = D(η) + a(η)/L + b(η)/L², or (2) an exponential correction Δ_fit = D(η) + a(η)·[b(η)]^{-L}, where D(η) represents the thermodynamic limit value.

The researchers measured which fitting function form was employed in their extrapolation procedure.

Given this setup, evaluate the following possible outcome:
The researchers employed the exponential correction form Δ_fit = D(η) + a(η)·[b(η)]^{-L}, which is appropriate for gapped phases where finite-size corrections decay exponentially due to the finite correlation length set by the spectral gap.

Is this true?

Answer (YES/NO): YES